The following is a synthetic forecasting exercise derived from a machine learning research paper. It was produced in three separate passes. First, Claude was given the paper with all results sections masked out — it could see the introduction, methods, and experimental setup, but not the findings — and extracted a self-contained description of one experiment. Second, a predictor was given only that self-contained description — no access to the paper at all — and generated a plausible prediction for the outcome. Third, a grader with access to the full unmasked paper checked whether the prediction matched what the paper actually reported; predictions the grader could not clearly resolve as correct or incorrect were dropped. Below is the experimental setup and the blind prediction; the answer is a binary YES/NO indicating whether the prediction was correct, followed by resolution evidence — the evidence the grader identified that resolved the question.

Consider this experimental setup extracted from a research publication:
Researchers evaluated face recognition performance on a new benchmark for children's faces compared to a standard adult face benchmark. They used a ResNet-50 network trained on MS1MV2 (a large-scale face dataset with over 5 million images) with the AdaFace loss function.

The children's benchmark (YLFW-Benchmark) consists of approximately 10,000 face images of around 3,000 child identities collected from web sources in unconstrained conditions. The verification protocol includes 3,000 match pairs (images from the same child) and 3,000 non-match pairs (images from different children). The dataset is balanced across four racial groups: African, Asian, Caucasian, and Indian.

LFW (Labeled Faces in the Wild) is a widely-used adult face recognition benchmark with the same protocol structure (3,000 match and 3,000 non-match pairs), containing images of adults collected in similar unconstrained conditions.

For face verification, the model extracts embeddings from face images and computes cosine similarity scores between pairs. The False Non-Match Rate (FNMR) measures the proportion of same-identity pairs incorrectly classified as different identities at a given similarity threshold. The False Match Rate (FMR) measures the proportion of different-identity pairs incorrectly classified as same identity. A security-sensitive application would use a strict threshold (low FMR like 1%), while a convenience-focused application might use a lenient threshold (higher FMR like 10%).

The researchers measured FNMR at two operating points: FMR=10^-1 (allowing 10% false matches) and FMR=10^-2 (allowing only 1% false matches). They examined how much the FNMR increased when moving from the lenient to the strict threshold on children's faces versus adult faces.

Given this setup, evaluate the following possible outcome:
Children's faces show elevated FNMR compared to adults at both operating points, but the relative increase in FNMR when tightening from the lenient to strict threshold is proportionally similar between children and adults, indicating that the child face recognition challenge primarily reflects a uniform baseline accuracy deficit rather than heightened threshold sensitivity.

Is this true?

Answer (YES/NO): NO